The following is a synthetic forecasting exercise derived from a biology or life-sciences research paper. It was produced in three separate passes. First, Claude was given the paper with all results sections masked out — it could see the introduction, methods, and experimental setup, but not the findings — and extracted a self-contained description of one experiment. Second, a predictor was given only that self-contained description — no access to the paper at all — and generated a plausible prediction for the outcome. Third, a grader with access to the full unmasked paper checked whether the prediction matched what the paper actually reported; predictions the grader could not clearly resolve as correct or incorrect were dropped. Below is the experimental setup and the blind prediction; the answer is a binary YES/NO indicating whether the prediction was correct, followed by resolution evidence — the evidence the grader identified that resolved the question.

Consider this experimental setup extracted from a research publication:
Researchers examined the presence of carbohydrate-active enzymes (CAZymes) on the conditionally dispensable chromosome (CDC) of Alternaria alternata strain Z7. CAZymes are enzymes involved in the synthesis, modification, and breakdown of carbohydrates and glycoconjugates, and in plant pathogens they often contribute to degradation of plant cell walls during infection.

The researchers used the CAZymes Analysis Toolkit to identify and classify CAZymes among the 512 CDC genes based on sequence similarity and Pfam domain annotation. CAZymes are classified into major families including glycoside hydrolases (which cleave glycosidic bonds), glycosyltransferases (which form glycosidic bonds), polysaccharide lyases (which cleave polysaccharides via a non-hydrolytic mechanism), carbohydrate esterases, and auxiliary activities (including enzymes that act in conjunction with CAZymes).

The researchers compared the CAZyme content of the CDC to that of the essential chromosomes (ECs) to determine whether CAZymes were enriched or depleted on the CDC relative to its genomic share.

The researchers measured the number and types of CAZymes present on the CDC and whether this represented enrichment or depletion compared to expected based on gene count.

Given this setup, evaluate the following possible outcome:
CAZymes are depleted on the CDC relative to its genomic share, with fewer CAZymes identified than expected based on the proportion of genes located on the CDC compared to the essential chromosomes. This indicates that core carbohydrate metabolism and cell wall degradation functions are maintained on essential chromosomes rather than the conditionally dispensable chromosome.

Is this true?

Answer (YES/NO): YES